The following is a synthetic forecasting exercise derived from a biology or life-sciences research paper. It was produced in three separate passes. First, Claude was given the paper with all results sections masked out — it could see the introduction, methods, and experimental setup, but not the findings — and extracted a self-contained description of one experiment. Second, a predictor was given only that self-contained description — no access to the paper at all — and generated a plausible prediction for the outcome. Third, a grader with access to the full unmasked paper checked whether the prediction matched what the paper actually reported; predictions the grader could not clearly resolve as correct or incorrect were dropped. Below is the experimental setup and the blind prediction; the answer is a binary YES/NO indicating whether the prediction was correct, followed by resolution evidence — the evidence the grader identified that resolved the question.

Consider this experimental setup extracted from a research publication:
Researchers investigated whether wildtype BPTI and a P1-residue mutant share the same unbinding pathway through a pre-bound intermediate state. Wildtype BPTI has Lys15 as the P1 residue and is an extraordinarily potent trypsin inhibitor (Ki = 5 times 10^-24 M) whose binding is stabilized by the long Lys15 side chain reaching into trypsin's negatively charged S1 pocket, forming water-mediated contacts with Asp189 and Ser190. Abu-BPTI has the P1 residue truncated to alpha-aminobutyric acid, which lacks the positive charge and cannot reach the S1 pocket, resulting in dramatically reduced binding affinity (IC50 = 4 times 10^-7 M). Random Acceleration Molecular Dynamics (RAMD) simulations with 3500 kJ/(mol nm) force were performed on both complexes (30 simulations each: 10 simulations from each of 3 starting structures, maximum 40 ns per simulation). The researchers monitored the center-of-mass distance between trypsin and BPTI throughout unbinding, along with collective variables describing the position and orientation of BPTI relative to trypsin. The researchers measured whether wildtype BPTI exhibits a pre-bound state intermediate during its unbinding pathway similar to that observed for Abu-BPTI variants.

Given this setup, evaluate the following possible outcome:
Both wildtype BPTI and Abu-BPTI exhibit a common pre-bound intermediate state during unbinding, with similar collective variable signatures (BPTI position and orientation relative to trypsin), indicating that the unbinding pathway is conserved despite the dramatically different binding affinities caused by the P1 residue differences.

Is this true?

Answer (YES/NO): YES